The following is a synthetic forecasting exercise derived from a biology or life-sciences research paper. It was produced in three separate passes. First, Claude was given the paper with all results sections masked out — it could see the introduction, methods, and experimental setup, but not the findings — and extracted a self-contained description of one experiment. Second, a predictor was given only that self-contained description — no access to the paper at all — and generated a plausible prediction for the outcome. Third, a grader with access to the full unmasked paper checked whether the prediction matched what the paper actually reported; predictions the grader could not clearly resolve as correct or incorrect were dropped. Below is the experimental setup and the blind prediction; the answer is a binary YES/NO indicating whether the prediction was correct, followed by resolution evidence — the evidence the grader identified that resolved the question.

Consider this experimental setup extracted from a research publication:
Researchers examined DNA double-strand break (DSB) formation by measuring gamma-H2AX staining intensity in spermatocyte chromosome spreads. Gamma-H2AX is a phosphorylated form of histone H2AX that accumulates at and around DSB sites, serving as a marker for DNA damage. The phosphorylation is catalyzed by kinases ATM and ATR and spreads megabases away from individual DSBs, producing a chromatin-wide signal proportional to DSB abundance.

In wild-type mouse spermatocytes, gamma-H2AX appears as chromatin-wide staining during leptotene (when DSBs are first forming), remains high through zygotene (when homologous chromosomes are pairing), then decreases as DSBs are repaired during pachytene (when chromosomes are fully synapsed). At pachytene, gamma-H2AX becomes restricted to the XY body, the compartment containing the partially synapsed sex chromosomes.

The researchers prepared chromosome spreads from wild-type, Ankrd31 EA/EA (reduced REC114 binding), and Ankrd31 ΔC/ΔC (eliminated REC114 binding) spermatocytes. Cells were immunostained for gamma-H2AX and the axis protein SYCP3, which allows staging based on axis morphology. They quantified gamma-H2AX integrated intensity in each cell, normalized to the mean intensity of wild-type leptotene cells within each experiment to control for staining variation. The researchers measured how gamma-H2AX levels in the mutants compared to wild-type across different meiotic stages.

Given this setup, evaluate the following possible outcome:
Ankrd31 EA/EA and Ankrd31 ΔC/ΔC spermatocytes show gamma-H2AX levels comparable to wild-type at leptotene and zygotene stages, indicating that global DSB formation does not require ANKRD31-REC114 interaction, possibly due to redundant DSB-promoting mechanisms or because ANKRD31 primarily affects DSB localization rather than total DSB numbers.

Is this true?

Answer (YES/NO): NO